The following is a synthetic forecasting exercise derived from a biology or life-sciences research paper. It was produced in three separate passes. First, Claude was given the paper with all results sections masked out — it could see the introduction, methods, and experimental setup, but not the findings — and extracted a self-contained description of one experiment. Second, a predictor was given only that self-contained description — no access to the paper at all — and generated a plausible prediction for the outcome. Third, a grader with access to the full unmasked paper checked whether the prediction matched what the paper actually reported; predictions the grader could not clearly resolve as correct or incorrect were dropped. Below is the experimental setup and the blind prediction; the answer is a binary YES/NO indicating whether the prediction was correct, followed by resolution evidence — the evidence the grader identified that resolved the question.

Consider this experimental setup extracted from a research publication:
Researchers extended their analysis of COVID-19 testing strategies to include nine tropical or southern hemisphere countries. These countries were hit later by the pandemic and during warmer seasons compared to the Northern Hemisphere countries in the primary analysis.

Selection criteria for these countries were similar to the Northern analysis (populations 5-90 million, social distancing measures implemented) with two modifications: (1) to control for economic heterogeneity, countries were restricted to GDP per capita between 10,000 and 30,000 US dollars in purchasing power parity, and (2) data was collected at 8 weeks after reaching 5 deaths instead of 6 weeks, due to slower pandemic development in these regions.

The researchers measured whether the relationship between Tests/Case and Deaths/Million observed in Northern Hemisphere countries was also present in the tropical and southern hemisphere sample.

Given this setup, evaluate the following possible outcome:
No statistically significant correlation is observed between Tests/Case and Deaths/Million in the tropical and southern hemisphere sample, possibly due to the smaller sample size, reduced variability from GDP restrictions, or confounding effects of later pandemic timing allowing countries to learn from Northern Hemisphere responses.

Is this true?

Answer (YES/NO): NO